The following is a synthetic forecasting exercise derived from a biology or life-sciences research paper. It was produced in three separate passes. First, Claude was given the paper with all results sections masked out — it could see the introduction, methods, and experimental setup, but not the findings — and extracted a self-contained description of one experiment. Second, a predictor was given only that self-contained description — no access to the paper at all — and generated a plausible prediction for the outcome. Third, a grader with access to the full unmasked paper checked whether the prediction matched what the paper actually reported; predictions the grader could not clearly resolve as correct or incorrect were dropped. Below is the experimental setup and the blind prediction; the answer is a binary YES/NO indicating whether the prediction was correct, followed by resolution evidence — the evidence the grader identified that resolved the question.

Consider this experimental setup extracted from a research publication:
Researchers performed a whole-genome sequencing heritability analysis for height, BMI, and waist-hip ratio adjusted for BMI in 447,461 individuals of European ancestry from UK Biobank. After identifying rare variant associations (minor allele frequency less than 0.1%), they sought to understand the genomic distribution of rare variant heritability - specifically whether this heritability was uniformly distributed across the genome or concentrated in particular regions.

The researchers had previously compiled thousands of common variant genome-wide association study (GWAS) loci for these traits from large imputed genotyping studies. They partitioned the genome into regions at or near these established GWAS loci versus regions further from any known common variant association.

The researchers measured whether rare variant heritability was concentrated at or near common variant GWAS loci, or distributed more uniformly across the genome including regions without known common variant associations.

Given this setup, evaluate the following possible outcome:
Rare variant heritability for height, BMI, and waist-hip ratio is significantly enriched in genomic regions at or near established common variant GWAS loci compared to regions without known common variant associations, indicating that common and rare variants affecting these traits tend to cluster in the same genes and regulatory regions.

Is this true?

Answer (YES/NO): YES